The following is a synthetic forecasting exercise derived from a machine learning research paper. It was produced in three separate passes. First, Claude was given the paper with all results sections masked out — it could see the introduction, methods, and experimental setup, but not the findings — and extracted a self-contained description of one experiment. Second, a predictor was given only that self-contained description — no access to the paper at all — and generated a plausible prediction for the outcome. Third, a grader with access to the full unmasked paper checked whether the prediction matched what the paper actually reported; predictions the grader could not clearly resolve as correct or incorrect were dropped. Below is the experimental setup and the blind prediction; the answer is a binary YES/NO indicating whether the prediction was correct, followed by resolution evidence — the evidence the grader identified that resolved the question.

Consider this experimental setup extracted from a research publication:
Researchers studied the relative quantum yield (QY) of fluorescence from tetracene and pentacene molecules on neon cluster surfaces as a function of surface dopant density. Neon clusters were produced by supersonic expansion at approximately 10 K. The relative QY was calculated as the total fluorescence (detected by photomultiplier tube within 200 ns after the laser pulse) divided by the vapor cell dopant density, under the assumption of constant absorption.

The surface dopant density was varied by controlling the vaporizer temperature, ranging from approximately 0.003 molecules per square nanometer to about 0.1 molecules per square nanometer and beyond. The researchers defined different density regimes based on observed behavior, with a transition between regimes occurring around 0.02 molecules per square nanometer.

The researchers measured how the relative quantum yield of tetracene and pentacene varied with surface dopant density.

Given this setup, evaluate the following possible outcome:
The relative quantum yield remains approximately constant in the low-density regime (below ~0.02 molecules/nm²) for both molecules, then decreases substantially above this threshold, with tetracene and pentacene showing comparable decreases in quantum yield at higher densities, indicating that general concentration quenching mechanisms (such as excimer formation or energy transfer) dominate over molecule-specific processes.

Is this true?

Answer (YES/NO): YES